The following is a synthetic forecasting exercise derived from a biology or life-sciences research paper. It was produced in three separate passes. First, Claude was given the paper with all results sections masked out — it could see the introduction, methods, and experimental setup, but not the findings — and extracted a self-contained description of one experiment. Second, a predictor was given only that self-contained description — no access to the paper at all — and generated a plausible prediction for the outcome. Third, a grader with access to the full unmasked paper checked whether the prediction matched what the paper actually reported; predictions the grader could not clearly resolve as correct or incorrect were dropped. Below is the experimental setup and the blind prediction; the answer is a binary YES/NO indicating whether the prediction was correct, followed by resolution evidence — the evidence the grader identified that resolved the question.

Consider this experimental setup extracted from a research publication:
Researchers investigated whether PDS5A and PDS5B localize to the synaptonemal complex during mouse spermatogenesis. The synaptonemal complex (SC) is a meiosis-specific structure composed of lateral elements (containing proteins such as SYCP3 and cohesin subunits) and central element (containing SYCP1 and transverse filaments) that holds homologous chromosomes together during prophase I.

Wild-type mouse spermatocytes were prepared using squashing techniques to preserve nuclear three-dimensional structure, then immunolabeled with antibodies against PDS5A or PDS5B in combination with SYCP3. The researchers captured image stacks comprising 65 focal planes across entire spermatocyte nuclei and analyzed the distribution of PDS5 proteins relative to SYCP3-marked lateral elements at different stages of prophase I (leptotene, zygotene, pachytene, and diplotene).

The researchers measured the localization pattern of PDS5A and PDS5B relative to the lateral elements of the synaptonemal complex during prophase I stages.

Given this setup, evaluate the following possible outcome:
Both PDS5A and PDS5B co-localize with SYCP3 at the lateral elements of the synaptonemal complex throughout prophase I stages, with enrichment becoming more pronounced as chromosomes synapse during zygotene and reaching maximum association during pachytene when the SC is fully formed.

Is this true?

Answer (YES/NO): NO